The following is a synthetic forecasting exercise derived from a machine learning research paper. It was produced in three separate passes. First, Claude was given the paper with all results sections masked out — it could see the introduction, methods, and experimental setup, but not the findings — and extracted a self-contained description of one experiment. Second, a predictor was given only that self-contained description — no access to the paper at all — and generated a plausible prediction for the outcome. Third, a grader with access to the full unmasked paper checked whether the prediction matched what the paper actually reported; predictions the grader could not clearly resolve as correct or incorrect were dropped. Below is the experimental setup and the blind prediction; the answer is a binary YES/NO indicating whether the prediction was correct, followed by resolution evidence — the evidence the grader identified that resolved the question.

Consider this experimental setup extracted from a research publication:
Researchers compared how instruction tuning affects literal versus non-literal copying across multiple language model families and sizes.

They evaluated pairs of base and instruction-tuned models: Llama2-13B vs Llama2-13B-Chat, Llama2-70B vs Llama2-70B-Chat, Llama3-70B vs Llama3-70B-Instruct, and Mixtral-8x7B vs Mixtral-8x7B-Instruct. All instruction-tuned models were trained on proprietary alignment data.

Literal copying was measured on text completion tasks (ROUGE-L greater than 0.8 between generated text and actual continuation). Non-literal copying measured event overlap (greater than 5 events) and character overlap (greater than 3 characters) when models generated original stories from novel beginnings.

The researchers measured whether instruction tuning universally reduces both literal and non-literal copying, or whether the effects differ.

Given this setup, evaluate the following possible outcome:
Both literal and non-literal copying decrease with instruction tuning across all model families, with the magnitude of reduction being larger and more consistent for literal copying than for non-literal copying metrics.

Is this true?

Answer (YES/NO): NO